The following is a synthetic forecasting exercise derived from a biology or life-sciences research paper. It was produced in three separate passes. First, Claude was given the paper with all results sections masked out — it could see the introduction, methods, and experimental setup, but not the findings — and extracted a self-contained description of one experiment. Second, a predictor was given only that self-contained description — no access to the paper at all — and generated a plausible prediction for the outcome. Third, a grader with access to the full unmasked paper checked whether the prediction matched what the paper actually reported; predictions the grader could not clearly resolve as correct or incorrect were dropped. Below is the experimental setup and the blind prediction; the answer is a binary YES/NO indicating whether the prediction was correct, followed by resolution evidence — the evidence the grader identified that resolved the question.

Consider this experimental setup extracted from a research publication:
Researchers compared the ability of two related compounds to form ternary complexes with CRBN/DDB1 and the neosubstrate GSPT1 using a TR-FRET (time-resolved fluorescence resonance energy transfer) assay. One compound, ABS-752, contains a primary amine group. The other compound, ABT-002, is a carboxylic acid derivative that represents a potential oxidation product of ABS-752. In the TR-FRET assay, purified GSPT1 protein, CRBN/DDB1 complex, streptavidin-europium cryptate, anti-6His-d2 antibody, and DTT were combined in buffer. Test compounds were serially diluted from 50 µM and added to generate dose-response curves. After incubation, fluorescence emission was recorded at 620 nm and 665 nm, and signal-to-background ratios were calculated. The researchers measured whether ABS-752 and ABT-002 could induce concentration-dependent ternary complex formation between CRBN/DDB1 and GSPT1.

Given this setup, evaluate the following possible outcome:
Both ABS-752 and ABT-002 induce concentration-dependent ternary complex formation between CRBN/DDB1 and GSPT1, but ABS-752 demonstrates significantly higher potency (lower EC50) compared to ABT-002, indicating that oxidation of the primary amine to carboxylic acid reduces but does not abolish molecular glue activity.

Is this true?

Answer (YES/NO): NO